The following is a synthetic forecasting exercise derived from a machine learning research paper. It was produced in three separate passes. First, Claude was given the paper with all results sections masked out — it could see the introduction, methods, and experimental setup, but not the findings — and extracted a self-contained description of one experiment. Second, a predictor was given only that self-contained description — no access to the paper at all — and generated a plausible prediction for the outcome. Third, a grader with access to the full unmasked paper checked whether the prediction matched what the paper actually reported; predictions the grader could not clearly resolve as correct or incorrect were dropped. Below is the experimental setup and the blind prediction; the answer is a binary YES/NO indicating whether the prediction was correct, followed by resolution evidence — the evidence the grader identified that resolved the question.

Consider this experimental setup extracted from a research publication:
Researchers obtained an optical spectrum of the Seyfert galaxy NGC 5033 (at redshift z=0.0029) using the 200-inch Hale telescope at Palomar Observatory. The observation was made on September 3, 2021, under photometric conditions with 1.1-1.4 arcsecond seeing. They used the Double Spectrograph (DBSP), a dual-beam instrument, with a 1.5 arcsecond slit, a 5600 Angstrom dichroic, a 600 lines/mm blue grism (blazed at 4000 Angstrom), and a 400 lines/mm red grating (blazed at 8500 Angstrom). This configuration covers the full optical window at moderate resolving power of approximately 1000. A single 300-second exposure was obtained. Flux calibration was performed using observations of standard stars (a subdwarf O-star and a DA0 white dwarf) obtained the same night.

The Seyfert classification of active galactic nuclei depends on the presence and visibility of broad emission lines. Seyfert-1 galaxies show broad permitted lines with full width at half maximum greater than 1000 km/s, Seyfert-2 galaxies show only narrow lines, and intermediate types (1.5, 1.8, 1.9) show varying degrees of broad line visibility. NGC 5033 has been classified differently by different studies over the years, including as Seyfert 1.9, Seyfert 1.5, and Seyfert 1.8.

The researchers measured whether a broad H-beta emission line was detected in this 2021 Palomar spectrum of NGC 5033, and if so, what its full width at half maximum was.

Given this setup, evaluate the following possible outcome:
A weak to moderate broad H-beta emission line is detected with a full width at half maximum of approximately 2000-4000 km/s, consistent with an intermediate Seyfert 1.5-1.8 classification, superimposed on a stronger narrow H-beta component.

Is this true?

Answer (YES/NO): NO